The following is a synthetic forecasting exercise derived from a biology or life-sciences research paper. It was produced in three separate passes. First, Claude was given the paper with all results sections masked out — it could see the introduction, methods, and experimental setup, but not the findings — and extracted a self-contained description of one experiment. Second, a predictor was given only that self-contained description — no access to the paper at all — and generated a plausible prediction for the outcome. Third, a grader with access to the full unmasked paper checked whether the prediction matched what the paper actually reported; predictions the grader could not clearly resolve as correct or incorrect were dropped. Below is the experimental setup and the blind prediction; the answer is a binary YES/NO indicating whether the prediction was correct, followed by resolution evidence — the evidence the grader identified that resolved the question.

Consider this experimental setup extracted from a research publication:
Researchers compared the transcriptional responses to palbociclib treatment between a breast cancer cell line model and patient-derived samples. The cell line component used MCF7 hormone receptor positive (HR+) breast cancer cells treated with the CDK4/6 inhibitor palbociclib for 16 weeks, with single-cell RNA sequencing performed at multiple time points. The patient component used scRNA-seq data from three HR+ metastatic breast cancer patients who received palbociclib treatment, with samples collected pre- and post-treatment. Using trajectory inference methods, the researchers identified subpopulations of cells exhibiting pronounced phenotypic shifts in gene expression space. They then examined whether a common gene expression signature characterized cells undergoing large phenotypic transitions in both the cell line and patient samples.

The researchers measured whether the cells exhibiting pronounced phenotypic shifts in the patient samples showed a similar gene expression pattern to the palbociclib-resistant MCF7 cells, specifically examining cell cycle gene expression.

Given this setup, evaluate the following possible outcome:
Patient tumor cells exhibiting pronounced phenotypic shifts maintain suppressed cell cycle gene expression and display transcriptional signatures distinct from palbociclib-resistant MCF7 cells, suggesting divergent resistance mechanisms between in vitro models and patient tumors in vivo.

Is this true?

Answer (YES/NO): NO